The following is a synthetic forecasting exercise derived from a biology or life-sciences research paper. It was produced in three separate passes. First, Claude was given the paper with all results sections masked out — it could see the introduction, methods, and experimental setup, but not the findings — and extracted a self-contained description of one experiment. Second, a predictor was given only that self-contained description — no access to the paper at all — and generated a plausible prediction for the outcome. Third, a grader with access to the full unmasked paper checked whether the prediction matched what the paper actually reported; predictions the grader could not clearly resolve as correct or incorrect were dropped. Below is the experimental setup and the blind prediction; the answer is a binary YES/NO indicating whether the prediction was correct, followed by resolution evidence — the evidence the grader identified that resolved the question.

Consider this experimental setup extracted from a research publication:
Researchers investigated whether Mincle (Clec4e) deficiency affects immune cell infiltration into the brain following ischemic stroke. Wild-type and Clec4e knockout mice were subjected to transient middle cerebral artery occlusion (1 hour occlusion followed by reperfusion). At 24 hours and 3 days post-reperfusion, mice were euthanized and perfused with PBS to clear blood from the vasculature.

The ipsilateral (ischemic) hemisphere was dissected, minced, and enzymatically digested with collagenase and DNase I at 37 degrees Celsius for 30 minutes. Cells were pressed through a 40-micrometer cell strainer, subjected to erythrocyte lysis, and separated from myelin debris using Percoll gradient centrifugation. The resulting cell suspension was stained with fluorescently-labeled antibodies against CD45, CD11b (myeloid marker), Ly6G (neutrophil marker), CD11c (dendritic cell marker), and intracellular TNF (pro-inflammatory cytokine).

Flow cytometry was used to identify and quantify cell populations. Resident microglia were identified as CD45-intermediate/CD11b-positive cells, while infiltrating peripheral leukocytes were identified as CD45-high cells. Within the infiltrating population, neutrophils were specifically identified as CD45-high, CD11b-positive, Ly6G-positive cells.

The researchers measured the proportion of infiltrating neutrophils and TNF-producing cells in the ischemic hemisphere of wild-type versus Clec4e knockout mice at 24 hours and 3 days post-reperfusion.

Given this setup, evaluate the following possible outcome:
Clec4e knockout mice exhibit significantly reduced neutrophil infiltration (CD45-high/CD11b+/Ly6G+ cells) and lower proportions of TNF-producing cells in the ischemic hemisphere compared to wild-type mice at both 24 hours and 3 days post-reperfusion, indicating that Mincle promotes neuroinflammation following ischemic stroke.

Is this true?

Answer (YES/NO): NO